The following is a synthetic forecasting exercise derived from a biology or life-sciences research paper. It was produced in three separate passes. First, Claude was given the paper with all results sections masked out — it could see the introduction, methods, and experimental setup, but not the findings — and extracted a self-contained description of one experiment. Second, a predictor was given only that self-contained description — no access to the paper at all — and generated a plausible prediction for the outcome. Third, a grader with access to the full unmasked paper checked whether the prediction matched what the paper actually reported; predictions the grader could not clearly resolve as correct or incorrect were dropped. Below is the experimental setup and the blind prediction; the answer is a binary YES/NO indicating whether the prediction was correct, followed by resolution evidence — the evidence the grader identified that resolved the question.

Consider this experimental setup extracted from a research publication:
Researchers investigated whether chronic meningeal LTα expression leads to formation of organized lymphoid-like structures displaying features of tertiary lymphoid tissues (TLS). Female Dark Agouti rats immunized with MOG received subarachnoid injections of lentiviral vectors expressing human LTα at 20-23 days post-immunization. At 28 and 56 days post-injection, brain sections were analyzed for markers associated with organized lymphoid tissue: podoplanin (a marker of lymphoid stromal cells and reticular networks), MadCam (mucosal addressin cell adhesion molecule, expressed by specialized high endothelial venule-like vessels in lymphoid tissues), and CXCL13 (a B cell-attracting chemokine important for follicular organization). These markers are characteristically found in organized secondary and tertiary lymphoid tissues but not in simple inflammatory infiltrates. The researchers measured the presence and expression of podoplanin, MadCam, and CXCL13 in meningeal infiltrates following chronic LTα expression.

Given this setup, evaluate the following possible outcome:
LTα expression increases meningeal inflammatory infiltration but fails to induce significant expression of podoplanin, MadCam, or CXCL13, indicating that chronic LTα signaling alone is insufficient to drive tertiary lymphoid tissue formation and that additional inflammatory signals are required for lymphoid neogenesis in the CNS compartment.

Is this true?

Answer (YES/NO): NO